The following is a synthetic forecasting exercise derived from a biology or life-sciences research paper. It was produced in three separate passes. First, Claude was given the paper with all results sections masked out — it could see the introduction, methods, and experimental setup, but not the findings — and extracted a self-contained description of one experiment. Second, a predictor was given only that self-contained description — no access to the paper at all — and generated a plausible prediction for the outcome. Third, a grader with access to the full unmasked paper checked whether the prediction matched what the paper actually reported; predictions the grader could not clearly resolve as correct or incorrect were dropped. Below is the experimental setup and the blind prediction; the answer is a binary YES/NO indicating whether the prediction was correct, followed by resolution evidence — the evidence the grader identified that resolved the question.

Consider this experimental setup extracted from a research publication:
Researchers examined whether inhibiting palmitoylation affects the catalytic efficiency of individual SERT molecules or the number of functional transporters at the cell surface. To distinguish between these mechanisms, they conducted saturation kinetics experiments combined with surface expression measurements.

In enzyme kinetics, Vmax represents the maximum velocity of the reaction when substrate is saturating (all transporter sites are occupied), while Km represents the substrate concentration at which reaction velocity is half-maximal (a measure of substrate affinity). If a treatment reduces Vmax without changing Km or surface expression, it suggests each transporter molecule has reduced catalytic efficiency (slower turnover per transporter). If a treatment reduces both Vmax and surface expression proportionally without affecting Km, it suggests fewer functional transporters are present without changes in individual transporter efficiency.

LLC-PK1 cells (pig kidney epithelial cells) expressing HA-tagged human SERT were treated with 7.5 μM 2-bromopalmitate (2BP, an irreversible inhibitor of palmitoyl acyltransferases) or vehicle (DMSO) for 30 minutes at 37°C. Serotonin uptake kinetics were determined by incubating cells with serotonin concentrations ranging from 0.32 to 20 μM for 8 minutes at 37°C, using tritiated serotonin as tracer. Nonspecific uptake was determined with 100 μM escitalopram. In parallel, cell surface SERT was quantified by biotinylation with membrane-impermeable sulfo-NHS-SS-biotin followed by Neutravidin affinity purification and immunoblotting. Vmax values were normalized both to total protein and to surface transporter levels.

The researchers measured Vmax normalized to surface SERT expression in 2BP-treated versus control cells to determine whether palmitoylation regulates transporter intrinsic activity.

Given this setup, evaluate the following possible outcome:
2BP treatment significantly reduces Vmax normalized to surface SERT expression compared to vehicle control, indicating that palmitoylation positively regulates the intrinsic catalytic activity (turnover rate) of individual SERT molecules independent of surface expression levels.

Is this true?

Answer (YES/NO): YES